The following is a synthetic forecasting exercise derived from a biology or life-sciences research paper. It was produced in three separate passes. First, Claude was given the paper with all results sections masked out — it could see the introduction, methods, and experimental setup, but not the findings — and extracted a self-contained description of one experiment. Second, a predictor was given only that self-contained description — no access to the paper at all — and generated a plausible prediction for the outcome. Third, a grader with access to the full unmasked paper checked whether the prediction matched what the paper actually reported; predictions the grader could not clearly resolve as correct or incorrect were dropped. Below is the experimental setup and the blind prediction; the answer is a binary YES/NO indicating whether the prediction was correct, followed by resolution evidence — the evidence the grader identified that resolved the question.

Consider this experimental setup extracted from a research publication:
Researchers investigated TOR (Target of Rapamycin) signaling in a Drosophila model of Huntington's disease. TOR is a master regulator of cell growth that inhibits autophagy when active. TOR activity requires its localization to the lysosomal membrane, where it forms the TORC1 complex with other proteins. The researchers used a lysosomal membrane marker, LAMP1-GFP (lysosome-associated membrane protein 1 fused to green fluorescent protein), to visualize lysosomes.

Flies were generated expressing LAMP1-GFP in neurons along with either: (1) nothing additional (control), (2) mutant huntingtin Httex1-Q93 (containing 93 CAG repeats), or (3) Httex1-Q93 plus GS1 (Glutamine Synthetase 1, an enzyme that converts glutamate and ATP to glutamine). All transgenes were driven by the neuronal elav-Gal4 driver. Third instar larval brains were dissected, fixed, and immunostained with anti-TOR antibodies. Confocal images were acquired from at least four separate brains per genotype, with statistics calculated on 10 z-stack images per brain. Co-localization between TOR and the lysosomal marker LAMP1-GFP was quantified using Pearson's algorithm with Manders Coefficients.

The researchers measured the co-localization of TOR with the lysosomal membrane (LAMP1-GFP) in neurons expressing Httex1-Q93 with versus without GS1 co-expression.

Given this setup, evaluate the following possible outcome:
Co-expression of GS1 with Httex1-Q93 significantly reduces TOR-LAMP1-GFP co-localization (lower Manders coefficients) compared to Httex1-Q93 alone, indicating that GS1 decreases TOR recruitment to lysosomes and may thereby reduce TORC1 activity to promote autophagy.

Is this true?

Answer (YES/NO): YES